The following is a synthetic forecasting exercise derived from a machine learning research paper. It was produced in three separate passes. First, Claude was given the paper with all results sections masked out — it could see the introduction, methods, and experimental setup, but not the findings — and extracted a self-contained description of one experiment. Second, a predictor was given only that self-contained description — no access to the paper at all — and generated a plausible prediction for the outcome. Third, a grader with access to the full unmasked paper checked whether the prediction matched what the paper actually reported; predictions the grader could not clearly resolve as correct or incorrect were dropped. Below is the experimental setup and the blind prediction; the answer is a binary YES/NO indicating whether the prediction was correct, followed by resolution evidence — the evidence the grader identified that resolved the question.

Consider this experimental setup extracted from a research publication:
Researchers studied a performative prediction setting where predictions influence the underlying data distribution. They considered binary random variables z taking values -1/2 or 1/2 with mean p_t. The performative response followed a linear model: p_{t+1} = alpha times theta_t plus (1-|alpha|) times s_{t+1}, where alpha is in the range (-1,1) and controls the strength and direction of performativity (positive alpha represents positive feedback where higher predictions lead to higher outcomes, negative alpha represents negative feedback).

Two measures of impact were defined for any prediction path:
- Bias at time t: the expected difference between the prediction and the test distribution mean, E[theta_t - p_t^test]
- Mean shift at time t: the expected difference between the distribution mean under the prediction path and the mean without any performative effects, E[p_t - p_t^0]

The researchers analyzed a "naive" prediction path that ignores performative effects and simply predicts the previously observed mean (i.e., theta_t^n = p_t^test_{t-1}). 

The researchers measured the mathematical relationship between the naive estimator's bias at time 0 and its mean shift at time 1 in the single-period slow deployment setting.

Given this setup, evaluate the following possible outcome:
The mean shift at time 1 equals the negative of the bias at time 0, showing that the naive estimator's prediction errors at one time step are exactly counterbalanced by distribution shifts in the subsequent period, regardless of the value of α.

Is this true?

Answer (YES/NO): YES